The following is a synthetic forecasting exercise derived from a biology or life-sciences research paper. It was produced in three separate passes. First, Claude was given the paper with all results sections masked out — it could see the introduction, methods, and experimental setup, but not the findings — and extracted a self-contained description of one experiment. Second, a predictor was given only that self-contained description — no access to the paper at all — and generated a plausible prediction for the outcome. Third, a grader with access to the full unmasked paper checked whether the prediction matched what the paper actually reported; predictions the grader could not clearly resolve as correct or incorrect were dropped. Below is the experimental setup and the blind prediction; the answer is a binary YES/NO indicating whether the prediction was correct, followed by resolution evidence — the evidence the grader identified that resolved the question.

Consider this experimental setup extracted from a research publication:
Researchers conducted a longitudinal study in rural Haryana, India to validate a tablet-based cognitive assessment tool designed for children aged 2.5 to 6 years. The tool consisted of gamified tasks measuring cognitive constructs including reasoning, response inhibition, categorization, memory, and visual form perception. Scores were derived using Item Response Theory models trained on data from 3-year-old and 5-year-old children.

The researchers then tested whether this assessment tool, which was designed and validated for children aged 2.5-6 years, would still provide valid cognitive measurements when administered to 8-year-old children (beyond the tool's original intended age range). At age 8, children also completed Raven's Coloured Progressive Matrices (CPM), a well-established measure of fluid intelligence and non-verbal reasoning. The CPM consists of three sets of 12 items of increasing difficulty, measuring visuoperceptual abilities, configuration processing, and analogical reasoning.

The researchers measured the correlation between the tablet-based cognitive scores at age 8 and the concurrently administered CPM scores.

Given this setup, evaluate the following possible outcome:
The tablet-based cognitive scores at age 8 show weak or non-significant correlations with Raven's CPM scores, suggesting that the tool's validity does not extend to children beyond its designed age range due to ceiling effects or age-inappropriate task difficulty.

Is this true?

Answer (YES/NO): NO